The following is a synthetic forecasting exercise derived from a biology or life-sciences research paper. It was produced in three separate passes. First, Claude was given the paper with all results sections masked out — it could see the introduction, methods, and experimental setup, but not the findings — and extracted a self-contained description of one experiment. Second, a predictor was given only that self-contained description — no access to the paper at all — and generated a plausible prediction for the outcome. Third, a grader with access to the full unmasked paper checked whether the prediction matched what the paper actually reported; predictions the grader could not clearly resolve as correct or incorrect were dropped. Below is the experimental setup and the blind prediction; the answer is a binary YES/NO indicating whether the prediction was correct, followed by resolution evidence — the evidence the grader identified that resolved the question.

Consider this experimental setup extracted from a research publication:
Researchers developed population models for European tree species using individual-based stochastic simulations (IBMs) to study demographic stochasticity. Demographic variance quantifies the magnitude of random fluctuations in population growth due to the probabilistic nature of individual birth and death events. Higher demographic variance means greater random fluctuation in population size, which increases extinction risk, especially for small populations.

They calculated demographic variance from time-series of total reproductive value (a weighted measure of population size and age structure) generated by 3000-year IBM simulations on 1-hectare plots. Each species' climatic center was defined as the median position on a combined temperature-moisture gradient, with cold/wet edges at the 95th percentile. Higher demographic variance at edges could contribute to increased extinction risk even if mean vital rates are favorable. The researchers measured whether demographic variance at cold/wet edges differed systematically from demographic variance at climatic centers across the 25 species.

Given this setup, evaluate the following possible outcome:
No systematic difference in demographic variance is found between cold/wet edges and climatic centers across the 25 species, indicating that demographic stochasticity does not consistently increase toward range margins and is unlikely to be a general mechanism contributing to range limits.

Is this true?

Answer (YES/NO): YES